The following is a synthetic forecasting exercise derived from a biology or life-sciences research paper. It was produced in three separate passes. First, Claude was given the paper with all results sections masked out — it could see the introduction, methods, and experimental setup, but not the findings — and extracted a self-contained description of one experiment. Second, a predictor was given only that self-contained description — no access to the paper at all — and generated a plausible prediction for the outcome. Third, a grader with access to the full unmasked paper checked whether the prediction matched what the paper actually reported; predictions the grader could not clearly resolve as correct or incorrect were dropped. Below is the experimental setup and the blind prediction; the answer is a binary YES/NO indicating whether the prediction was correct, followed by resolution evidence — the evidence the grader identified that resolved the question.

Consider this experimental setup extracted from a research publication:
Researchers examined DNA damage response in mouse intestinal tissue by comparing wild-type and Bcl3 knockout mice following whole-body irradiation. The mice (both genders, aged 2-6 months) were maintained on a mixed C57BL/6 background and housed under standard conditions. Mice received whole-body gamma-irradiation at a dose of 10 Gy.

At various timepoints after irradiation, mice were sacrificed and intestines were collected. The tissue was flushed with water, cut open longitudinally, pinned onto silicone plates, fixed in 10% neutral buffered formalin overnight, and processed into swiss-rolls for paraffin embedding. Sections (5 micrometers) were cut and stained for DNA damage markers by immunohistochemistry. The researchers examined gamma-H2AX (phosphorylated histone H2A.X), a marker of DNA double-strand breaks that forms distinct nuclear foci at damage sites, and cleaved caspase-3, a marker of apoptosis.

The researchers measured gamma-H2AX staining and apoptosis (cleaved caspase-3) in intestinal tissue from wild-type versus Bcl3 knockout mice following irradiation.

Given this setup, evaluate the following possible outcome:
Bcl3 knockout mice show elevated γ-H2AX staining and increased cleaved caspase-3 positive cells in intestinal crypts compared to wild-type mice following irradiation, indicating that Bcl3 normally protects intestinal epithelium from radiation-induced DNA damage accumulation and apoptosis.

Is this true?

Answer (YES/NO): YES